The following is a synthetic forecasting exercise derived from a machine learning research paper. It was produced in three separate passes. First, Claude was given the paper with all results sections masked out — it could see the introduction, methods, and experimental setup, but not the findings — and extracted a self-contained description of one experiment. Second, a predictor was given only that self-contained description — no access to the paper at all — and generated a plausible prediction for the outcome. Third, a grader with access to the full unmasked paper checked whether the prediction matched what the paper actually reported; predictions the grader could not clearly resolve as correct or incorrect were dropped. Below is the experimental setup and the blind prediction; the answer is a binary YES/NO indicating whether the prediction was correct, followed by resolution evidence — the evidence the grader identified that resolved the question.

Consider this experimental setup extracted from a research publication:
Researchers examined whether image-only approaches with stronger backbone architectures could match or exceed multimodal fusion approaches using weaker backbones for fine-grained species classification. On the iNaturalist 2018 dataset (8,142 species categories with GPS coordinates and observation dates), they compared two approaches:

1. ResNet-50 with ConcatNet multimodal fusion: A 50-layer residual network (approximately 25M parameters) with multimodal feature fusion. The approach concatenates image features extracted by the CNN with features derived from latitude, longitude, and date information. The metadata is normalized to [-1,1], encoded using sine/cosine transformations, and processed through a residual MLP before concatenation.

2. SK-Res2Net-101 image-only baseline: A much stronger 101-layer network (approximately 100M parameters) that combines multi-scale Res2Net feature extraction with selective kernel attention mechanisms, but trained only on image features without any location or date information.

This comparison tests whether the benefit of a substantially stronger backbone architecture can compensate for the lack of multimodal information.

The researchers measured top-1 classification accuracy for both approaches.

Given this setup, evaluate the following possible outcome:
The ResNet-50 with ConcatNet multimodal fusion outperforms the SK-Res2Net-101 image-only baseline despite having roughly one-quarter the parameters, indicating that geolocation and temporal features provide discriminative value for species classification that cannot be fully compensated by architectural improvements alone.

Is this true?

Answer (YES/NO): YES